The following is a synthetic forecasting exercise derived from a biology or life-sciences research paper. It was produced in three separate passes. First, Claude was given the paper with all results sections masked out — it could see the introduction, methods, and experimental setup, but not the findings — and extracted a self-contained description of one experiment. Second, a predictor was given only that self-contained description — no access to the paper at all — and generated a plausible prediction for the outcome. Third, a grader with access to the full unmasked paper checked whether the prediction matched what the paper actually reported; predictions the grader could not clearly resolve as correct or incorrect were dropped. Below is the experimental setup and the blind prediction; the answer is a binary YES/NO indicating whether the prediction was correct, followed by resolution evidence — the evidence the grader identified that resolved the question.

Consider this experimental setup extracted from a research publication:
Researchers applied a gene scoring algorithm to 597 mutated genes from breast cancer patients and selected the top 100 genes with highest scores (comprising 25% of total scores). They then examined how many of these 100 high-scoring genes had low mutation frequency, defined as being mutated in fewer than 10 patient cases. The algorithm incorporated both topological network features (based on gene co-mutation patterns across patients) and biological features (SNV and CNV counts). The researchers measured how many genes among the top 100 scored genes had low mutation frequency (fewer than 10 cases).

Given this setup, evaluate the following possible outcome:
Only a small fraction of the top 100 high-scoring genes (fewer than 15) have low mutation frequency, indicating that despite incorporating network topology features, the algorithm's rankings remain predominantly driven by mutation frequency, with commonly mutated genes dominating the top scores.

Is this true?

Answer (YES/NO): NO